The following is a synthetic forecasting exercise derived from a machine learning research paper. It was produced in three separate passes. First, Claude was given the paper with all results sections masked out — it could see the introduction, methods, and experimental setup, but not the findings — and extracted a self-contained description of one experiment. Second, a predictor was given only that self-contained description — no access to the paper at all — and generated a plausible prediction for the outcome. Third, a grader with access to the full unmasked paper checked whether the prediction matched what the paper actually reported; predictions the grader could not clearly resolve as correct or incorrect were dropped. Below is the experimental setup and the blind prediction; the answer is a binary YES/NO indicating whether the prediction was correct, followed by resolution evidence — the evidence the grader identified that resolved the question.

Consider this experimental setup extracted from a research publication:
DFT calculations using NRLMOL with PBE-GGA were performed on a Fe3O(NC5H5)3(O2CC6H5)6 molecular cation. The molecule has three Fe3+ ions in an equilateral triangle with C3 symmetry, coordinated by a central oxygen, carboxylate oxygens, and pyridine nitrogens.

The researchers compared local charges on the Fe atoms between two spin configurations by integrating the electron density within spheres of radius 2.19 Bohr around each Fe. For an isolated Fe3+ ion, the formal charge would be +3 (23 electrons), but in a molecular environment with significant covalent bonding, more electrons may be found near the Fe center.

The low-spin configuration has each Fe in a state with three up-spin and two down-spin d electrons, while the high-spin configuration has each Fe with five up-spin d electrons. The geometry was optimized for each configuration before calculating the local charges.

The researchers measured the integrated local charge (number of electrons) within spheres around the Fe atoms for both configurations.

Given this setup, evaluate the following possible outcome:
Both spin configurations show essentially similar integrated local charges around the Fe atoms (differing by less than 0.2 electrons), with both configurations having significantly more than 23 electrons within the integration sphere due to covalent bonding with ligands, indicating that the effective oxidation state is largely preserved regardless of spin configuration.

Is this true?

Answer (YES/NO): NO